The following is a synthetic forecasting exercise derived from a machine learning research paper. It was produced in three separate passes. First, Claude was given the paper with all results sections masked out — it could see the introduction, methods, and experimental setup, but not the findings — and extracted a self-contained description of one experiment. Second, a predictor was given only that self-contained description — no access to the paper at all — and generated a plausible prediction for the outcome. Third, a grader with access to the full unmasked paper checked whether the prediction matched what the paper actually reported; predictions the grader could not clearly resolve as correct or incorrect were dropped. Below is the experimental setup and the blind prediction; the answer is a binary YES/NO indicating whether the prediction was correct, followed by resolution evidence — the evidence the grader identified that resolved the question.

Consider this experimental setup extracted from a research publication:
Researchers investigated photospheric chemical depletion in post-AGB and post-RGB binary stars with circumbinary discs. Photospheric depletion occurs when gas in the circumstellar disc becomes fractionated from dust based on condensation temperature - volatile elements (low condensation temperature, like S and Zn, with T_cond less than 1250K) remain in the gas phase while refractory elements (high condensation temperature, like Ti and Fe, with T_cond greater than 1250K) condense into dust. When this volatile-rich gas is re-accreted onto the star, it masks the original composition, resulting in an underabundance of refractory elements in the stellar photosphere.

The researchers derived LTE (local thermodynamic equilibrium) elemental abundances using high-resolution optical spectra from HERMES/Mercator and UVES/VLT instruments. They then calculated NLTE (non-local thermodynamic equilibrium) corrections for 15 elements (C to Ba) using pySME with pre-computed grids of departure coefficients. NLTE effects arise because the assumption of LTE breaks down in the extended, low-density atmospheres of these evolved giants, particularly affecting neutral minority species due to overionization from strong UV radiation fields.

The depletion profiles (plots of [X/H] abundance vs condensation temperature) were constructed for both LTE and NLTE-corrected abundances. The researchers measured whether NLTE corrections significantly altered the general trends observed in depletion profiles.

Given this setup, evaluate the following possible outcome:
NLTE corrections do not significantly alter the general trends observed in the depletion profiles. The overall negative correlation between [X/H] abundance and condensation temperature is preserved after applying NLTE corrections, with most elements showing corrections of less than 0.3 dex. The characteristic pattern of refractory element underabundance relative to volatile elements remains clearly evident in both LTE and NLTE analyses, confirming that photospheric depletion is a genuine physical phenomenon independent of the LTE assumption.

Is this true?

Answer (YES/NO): YES